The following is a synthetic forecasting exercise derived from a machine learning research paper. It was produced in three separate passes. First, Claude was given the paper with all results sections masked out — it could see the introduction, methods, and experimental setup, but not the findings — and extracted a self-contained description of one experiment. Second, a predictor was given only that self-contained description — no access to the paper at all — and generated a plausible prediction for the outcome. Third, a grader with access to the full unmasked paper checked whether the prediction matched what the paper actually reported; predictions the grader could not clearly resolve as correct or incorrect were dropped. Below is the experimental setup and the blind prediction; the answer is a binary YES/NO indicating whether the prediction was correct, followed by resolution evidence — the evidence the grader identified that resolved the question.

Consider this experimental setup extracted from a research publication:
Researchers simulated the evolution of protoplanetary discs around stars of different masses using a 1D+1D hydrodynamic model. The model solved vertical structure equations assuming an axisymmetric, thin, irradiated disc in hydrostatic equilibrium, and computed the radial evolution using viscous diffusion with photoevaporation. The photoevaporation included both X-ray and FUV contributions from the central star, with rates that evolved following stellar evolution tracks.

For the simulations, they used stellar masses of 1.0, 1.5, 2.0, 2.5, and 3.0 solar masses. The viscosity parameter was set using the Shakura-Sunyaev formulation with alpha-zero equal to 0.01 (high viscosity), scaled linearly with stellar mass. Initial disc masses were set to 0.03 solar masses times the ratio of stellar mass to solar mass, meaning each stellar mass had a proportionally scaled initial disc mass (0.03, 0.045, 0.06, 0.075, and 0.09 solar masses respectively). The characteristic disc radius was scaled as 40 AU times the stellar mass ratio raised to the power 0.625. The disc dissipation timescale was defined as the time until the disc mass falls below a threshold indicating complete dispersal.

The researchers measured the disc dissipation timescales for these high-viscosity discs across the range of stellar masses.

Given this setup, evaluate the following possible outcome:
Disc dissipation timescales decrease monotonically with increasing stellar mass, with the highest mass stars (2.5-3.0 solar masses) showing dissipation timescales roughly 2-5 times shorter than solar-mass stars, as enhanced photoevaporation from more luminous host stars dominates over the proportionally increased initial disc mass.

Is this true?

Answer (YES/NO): NO